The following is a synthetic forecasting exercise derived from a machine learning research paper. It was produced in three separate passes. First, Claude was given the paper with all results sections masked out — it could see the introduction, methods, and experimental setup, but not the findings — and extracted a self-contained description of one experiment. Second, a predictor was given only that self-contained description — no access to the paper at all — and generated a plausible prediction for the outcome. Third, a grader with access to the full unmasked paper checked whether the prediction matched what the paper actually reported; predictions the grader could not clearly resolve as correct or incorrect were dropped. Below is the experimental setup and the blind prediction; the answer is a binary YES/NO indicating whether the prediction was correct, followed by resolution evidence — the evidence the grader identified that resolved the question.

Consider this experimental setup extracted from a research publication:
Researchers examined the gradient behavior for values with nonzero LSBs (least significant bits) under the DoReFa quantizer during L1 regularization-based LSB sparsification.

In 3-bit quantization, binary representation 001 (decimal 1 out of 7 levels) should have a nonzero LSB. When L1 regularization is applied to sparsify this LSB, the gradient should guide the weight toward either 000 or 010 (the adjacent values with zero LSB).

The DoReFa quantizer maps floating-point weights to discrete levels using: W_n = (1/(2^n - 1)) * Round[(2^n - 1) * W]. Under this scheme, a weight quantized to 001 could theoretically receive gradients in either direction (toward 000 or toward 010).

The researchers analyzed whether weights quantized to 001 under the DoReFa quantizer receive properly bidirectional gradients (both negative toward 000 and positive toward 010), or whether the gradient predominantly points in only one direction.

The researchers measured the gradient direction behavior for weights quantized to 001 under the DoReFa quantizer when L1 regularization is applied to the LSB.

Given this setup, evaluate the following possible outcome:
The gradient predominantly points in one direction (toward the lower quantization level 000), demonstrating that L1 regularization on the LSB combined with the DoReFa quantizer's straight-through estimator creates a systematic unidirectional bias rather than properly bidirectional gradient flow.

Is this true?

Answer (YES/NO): NO